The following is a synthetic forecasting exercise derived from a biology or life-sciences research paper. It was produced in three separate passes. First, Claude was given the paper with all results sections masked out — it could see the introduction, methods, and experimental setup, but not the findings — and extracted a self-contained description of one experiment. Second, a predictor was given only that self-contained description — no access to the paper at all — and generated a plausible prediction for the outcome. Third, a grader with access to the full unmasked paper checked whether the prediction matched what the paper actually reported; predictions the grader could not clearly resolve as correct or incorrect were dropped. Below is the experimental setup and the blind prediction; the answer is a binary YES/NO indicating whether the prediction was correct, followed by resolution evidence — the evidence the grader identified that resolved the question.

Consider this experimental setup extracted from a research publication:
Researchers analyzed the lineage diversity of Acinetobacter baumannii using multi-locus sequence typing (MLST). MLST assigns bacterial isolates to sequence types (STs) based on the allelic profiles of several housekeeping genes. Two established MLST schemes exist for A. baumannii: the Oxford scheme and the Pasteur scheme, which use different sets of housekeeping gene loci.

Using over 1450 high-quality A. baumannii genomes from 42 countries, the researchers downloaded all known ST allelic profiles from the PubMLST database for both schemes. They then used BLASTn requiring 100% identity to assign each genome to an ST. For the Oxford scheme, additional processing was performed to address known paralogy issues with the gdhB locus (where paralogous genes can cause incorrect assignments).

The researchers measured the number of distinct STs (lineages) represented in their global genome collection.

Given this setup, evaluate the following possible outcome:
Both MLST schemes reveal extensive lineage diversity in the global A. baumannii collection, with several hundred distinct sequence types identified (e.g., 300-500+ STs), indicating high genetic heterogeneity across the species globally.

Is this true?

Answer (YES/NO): NO